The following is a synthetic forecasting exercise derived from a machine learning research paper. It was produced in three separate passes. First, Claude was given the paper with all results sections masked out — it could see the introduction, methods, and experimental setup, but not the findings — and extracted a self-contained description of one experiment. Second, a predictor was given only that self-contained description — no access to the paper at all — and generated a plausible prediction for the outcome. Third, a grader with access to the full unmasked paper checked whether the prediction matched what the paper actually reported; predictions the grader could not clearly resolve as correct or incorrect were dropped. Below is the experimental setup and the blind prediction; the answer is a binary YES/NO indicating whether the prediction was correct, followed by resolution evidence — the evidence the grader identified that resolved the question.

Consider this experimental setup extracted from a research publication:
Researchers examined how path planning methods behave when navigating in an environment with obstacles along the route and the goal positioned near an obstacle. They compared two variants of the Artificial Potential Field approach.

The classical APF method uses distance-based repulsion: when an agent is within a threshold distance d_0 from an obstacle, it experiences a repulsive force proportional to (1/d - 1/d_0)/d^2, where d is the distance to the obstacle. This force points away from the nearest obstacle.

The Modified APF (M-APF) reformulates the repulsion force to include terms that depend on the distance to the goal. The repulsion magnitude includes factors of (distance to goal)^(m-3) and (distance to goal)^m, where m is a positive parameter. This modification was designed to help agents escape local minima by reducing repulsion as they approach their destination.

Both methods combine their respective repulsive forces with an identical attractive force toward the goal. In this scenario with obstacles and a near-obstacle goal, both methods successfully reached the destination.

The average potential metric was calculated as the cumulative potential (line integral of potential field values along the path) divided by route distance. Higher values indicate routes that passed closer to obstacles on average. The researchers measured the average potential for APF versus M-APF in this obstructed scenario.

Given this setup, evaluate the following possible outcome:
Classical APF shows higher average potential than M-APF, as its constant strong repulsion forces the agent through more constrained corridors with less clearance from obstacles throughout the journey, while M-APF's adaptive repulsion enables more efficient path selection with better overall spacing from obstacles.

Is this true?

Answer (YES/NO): YES